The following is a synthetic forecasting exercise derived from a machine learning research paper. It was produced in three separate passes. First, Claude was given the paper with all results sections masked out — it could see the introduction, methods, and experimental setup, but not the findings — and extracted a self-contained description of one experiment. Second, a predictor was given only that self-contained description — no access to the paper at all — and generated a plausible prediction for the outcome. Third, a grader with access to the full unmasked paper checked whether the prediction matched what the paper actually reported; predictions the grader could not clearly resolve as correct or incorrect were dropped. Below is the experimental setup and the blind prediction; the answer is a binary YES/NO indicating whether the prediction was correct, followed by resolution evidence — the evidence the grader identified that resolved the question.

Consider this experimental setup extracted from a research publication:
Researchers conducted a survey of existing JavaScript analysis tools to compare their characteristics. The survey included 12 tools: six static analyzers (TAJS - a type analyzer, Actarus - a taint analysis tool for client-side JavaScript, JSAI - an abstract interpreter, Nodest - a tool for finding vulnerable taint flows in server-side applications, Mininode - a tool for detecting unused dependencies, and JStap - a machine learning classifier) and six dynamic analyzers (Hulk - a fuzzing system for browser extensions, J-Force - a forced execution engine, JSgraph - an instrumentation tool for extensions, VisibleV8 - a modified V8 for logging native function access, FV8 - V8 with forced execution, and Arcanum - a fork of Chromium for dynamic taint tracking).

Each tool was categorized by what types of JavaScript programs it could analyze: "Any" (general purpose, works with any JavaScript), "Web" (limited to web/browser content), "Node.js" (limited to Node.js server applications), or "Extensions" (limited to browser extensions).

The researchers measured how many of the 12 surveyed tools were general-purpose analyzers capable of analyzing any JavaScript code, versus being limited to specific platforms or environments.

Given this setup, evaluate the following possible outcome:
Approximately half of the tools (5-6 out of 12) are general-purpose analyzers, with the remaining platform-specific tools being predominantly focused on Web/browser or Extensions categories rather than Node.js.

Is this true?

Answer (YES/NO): YES